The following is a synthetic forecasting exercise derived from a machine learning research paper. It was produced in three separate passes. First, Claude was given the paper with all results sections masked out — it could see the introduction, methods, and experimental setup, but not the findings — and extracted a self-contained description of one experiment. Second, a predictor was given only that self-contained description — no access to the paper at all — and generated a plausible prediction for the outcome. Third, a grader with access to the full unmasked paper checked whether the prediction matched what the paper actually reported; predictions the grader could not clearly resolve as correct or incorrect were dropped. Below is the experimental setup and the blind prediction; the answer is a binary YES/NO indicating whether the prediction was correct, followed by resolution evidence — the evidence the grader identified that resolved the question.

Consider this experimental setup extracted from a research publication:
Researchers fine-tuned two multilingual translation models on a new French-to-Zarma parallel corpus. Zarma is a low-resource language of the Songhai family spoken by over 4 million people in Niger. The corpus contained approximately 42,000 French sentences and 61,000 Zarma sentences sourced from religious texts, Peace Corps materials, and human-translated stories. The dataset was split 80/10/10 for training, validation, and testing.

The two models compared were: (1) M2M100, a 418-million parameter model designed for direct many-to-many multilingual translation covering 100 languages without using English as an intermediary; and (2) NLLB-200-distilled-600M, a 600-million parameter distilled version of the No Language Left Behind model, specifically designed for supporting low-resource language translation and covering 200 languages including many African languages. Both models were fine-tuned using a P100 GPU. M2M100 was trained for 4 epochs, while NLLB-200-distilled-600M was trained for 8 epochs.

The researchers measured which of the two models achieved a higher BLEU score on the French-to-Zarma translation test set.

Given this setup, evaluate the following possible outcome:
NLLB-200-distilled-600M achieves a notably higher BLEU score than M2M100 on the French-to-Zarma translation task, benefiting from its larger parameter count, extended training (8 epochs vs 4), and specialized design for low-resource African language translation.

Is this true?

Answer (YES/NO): NO